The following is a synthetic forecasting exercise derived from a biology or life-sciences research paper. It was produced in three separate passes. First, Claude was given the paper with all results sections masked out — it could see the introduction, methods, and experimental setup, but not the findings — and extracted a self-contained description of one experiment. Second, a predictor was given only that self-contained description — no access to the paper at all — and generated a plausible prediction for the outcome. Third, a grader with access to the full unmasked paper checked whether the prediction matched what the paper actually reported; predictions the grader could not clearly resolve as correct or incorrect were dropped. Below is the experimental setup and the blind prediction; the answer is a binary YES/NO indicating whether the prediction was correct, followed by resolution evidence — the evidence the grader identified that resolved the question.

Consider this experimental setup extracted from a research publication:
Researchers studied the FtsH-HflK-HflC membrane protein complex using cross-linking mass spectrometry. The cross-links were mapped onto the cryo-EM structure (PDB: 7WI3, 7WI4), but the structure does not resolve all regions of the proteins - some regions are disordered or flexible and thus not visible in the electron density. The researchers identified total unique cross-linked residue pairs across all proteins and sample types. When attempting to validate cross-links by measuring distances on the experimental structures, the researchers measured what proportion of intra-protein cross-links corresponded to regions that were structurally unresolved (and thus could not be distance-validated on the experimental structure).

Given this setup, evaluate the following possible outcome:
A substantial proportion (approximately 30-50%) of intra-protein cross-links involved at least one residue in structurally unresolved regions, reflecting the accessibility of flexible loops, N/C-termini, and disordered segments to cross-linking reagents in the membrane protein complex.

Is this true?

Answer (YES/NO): YES